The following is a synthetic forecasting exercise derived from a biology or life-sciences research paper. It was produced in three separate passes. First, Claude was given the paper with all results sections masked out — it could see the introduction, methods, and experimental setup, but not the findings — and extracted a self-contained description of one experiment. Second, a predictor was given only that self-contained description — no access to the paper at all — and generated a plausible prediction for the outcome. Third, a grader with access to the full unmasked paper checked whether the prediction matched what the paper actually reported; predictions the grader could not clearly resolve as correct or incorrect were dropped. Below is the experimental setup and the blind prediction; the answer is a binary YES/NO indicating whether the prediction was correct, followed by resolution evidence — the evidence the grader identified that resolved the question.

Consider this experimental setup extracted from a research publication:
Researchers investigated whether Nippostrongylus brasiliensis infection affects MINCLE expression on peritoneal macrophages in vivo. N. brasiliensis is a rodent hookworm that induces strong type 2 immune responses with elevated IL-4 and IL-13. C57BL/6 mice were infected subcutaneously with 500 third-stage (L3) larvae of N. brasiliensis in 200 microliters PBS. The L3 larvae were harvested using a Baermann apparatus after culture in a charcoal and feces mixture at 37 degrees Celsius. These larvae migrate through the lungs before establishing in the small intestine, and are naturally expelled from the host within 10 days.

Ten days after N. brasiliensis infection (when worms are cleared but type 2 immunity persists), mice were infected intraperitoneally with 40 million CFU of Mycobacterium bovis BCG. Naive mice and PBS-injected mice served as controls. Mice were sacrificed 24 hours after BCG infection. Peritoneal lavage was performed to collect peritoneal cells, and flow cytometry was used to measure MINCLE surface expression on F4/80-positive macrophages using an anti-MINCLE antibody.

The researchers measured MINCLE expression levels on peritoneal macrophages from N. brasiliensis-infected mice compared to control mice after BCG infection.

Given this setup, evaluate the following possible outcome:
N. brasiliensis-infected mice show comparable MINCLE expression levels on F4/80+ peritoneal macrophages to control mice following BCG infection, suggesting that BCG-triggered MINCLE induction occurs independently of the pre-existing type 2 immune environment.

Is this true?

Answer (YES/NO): NO